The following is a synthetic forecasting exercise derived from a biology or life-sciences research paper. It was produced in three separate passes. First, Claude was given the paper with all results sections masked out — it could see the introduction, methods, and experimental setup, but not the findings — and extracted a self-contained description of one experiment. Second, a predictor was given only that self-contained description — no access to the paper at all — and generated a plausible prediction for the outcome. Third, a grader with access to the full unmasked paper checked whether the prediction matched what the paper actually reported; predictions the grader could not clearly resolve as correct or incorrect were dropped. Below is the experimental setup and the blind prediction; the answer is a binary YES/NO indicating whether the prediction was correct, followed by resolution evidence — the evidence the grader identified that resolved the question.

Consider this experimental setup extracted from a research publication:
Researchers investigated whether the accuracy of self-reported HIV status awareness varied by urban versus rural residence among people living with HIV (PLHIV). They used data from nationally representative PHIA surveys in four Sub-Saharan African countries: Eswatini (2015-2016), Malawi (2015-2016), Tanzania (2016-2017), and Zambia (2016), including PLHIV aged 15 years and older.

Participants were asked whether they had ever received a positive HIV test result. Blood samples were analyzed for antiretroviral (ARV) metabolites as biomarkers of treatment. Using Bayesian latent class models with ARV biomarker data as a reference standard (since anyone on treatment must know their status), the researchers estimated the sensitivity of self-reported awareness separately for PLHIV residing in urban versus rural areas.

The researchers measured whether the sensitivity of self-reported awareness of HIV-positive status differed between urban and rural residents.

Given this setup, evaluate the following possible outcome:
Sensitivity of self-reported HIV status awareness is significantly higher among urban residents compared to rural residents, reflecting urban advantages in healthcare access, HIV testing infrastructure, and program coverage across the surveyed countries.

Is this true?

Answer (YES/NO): NO